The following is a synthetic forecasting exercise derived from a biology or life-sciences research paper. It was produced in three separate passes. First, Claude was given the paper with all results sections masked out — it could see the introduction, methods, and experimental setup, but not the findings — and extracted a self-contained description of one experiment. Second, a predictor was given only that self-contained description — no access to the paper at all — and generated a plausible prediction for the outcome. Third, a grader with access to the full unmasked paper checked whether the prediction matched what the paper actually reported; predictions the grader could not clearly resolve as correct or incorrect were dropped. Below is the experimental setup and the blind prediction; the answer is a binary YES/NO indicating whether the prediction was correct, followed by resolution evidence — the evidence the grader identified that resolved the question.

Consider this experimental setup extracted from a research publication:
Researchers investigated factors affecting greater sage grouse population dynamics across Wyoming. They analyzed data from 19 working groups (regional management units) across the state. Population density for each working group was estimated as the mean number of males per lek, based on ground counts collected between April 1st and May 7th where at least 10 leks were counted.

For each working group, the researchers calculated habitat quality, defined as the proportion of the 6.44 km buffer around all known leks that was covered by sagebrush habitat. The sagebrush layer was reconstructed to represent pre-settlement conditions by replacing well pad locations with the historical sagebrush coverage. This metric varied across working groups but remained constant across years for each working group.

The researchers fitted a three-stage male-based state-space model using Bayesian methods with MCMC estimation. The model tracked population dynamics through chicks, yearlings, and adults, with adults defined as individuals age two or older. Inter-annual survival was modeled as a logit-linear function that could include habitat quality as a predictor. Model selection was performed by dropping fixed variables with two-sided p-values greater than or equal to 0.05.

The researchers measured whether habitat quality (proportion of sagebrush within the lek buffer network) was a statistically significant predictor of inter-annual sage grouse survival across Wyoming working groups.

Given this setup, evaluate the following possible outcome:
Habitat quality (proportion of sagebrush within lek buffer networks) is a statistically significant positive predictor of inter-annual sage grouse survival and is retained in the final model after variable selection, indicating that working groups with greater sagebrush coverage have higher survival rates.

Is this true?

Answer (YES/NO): YES